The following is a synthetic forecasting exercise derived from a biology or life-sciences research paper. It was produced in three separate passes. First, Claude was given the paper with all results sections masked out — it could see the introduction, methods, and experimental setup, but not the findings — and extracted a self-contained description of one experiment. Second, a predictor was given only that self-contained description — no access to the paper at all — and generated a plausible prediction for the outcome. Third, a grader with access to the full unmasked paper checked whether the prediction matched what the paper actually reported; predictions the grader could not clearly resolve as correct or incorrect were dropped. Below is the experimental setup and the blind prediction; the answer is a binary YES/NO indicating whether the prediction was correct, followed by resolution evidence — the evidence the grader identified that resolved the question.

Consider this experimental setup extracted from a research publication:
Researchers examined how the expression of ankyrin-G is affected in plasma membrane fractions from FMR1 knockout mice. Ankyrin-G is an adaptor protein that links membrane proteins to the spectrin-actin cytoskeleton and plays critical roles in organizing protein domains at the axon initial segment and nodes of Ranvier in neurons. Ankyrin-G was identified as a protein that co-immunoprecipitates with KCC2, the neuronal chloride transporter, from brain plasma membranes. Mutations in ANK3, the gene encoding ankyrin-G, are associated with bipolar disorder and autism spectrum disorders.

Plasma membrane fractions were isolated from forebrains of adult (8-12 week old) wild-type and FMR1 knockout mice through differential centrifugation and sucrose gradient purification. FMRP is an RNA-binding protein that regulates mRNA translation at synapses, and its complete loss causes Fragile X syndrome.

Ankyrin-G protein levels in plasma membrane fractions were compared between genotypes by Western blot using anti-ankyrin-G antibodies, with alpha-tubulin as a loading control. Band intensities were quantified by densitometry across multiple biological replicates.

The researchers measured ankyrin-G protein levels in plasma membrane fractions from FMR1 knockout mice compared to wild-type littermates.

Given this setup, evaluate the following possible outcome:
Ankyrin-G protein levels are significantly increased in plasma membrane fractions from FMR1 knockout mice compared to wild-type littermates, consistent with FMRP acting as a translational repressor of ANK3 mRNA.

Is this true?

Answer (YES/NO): NO